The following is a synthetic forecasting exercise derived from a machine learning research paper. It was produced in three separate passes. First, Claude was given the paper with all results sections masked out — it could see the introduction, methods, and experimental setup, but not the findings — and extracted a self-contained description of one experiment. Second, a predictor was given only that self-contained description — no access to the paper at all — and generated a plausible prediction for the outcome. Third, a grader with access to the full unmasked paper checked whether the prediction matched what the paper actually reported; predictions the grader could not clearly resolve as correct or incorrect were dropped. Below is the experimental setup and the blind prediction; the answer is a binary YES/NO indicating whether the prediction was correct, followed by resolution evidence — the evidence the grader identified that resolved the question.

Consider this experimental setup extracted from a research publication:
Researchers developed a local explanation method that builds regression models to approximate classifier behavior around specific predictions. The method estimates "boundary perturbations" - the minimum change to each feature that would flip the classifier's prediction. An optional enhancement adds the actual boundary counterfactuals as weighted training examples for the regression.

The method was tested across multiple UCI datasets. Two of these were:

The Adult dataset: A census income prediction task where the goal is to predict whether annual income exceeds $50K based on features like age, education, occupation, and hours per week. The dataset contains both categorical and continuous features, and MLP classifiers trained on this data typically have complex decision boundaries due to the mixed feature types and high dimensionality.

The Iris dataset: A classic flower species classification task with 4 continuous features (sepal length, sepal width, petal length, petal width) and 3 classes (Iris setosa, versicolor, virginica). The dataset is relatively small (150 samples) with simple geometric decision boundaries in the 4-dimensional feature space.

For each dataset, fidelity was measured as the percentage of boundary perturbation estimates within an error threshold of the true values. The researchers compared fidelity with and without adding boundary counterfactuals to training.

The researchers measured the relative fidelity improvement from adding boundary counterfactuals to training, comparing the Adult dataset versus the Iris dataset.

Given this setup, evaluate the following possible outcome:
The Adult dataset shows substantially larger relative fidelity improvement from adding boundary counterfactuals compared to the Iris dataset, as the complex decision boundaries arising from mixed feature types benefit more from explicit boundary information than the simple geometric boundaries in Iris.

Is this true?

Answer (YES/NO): NO